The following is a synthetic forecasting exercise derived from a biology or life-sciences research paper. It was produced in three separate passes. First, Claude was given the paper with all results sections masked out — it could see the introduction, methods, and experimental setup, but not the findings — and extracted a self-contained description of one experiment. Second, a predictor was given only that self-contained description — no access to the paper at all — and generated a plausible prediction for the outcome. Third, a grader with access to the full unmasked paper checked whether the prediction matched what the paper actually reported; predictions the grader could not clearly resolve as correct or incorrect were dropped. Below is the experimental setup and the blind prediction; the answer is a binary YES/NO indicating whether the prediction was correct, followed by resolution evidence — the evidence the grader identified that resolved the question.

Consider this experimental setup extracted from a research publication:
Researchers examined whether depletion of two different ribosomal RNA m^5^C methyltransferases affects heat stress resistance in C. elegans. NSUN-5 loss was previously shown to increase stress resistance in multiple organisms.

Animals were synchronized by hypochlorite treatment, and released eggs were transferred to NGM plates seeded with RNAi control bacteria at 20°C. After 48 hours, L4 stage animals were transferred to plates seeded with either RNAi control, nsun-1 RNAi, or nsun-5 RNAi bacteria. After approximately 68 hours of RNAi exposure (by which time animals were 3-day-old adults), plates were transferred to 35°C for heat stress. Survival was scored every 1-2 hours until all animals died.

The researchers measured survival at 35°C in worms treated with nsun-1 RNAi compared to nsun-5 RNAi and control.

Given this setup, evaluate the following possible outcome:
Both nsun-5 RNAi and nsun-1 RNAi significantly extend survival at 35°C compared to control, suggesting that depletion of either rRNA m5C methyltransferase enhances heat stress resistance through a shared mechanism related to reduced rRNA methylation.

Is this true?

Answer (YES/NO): YES